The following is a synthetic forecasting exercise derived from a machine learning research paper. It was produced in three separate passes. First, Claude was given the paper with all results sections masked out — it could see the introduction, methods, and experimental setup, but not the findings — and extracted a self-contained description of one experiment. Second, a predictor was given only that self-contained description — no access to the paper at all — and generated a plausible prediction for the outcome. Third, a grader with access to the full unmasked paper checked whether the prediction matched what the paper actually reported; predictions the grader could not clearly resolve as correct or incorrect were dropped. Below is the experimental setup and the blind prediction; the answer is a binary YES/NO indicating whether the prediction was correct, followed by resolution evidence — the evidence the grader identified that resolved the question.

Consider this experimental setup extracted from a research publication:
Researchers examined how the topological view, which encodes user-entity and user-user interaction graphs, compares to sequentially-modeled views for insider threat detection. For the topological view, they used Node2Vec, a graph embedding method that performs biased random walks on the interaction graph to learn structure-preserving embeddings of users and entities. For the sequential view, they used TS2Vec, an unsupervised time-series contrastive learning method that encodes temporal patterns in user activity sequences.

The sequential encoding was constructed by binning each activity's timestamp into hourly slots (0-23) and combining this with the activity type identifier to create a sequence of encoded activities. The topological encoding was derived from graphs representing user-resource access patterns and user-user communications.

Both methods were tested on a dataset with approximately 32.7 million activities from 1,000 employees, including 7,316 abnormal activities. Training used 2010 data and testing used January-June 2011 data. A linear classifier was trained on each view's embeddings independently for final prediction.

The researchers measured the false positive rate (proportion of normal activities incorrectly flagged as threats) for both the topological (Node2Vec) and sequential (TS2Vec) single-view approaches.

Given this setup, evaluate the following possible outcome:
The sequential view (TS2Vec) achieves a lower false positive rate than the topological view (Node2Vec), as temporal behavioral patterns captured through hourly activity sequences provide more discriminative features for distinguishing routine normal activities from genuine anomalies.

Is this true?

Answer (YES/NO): YES